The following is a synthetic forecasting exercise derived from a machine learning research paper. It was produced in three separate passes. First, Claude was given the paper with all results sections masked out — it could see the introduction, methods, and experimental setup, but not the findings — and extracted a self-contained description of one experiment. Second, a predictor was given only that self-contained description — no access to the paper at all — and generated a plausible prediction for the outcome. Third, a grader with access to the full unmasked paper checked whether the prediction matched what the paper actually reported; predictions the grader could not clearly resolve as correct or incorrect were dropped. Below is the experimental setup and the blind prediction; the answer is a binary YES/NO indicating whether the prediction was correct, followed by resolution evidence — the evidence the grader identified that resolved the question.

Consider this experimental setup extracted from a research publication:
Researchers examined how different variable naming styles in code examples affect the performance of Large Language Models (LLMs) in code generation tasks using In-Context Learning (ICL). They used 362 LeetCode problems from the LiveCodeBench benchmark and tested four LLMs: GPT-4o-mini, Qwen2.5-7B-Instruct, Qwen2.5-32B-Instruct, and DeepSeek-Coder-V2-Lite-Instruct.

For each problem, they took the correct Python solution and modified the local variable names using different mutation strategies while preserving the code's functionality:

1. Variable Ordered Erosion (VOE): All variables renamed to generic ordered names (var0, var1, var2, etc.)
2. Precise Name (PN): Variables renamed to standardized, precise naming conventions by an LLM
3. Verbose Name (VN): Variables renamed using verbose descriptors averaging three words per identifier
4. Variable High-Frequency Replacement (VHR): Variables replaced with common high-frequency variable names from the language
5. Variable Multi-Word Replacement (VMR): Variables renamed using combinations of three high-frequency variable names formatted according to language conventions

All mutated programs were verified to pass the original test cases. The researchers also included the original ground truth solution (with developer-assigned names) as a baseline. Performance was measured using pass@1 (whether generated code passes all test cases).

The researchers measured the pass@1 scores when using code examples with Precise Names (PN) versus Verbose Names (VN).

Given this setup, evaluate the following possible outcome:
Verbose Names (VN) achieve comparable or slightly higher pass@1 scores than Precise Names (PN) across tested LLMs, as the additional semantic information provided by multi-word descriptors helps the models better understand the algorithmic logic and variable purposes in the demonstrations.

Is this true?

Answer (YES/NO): NO